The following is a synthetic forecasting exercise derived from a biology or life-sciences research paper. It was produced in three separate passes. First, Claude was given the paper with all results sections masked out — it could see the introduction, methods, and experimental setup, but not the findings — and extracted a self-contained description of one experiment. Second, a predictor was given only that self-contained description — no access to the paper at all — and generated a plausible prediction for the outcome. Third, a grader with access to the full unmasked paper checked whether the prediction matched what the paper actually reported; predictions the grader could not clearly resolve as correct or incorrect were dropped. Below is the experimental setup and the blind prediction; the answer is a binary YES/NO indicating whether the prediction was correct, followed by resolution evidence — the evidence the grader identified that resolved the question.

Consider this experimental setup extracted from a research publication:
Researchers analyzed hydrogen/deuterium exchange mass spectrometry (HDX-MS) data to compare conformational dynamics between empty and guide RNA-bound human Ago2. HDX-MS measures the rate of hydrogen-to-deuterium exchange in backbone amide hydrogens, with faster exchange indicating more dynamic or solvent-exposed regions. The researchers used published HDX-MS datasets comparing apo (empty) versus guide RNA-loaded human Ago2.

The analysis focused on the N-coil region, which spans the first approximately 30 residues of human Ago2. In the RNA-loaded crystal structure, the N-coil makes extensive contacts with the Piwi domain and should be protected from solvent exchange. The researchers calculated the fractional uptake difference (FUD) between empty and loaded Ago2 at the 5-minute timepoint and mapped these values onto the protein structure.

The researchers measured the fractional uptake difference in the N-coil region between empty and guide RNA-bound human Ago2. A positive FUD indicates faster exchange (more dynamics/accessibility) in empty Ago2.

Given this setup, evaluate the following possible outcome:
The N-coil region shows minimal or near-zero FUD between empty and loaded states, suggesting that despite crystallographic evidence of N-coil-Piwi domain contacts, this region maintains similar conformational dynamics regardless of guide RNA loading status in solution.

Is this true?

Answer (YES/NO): NO